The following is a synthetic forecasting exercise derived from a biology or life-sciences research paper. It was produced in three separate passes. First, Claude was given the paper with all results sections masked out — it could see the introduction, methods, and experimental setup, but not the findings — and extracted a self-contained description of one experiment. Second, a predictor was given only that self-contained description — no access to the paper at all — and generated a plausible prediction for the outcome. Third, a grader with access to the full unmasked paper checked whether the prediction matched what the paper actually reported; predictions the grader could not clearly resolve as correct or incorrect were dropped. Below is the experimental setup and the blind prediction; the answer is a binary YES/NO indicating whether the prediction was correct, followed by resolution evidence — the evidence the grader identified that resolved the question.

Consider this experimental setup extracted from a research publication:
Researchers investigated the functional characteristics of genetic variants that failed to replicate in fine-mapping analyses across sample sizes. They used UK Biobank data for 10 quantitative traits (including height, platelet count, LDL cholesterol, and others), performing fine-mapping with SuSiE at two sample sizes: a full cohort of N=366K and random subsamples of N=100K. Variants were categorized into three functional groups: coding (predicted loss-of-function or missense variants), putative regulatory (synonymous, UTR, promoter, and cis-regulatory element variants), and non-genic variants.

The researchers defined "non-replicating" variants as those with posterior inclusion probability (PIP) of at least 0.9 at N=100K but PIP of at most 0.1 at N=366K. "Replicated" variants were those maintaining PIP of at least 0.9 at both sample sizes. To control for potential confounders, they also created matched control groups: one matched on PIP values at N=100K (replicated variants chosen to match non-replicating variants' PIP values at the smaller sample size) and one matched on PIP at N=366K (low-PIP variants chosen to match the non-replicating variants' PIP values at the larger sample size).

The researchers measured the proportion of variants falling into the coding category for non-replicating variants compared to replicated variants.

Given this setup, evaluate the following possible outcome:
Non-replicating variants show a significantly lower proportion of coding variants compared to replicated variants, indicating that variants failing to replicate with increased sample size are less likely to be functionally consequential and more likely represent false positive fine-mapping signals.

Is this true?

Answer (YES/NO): YES